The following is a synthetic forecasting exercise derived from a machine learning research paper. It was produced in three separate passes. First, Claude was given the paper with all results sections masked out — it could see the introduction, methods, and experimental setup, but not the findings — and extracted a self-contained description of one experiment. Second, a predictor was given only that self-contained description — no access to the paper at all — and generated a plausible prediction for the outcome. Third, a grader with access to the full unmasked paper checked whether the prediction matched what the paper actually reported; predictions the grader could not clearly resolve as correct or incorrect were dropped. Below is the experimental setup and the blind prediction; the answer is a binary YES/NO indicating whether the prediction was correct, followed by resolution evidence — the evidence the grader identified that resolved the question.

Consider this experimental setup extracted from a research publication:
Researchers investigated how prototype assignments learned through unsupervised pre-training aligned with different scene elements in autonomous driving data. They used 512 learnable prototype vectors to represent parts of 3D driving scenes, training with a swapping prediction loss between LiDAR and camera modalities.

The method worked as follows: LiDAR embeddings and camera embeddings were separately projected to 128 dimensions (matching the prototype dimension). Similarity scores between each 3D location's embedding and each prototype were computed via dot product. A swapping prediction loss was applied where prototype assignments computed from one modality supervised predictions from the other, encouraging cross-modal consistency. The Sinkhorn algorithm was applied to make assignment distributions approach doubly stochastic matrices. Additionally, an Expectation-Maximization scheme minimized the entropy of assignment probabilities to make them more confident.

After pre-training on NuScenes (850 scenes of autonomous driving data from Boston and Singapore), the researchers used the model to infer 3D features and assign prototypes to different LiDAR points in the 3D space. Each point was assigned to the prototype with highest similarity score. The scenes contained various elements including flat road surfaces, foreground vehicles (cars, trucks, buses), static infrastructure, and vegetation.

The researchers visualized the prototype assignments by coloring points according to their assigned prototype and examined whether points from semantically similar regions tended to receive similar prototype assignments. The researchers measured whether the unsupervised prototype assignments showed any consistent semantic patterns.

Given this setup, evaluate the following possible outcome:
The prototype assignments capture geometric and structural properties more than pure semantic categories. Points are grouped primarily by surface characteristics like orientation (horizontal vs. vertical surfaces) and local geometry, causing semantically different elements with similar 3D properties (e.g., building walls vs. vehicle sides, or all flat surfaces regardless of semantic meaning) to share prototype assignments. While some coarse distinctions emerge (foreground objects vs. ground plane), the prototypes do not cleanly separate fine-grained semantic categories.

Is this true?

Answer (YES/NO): NO